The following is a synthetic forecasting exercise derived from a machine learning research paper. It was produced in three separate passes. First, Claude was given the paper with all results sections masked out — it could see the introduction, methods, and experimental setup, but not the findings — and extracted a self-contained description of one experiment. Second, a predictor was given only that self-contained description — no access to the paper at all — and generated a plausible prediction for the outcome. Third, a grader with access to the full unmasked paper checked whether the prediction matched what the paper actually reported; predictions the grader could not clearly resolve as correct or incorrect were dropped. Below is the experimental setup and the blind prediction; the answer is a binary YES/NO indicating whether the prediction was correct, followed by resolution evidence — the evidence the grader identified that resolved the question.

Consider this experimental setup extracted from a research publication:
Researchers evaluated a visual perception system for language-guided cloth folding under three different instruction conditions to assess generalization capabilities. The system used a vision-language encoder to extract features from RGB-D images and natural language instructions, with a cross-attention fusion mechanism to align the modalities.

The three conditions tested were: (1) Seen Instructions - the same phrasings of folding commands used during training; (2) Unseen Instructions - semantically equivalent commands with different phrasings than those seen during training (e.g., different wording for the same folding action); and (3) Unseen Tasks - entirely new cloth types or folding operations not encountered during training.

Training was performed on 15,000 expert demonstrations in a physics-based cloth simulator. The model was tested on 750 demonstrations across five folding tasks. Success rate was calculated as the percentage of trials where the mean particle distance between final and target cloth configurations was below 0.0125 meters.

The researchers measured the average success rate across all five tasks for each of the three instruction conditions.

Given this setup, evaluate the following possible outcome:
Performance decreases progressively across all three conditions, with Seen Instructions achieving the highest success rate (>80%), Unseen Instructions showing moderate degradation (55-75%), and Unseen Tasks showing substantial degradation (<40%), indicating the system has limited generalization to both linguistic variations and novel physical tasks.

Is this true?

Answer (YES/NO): NO